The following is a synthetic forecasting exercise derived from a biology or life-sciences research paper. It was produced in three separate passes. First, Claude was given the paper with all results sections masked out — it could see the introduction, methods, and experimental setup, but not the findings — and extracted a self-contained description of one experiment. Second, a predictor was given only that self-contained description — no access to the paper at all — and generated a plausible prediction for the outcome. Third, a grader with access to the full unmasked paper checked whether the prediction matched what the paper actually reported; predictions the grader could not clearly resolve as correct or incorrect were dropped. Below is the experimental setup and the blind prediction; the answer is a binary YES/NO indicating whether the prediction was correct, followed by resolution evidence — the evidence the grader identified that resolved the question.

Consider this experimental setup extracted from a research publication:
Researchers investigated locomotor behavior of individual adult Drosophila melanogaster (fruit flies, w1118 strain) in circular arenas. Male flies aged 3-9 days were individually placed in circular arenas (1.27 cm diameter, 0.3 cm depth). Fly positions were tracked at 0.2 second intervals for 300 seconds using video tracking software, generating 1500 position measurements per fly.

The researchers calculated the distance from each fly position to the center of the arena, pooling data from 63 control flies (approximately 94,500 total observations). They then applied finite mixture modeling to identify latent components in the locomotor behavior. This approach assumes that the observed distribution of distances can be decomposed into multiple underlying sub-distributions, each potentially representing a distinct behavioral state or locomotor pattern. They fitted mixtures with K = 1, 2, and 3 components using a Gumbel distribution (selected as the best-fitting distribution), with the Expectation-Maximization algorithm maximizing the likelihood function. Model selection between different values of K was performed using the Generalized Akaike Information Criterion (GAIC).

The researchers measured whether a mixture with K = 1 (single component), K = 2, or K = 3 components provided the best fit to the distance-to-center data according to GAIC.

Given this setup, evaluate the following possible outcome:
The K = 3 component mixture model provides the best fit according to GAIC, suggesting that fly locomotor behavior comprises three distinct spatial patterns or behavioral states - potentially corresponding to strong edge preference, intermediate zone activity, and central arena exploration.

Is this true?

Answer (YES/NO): NO